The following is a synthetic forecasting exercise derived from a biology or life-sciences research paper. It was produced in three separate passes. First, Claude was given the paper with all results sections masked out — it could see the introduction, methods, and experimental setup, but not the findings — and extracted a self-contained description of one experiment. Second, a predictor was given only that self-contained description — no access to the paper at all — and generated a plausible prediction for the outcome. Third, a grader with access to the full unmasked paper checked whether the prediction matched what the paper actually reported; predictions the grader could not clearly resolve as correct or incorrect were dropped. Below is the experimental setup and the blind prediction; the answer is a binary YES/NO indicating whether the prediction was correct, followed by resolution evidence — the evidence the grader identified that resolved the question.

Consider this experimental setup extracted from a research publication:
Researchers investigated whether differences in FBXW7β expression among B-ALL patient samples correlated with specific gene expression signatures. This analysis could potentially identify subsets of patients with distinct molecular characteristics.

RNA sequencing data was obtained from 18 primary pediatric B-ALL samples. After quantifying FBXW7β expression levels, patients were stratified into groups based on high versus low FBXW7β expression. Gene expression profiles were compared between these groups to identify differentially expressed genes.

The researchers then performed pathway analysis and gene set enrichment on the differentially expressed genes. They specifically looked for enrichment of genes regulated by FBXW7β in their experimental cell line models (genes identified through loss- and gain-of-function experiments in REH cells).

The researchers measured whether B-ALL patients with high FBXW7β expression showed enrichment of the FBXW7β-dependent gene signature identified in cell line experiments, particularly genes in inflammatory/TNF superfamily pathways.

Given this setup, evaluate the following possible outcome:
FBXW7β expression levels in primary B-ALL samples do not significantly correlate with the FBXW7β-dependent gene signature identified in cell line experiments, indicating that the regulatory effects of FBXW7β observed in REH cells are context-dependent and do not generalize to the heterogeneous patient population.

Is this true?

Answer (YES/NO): NO